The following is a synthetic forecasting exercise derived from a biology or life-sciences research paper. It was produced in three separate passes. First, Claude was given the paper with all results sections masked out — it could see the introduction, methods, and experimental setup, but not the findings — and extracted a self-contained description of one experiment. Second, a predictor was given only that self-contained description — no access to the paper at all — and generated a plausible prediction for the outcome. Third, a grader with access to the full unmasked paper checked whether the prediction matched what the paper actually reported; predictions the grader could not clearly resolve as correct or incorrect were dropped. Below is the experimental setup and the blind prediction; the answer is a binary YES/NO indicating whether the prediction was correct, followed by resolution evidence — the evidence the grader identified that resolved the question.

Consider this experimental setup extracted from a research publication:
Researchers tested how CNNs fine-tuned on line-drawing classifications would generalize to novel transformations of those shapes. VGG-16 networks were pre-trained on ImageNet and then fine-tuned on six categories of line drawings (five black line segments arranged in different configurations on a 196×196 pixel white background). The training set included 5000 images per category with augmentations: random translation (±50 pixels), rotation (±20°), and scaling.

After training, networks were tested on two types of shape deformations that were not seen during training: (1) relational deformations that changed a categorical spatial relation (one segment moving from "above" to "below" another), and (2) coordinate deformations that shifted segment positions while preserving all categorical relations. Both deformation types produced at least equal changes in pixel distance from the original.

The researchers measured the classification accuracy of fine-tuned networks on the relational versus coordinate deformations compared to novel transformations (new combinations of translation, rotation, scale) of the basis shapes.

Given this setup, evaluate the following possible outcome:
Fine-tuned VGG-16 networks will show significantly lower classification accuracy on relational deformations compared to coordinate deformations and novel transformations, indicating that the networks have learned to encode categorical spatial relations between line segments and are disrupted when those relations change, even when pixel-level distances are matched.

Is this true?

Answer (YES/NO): NO